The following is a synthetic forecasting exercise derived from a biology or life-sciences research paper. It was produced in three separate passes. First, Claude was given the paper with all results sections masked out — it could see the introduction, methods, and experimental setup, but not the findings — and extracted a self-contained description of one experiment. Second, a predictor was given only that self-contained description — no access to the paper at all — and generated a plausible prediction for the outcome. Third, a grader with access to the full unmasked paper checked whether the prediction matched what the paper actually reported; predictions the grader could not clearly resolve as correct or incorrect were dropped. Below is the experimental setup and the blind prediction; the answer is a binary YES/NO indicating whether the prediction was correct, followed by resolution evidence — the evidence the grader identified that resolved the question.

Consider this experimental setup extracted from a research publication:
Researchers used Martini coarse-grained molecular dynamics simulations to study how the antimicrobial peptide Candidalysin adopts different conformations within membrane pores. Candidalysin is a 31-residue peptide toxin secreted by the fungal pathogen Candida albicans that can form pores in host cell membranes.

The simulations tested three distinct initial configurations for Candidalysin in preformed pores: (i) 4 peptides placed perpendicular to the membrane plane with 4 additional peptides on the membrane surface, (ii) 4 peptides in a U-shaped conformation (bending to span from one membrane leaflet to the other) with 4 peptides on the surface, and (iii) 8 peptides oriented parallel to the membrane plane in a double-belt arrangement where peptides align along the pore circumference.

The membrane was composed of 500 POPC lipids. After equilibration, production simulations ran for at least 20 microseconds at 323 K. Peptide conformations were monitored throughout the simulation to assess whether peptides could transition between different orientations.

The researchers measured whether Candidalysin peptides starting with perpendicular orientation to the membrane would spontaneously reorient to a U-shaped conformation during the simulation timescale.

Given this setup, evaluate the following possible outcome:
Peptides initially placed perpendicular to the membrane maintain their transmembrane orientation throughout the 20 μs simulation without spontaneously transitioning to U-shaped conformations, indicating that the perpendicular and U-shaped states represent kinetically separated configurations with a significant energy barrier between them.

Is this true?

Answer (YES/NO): YES